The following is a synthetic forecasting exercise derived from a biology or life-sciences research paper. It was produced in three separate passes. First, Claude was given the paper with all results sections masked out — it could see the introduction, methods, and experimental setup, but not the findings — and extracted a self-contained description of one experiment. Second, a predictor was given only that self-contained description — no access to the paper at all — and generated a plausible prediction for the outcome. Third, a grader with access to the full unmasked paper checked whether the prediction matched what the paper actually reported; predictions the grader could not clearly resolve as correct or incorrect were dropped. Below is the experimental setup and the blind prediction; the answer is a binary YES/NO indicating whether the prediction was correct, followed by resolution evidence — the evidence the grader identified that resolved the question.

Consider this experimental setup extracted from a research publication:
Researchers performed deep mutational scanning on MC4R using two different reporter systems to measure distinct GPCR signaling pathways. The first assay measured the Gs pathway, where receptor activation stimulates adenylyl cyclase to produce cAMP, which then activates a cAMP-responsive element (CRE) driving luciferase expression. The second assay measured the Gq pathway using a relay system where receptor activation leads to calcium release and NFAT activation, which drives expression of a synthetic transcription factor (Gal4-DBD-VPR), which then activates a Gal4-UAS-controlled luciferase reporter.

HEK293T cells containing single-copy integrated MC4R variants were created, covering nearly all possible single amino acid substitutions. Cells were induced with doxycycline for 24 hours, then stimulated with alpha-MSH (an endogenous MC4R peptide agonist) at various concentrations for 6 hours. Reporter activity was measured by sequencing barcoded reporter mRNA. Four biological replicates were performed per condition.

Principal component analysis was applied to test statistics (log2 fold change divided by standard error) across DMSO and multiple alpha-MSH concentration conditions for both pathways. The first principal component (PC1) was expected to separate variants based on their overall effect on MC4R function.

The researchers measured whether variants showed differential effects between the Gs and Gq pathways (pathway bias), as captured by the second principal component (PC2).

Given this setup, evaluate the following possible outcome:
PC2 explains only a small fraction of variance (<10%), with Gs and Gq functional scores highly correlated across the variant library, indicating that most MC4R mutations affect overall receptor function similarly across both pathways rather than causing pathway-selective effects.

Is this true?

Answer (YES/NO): NO